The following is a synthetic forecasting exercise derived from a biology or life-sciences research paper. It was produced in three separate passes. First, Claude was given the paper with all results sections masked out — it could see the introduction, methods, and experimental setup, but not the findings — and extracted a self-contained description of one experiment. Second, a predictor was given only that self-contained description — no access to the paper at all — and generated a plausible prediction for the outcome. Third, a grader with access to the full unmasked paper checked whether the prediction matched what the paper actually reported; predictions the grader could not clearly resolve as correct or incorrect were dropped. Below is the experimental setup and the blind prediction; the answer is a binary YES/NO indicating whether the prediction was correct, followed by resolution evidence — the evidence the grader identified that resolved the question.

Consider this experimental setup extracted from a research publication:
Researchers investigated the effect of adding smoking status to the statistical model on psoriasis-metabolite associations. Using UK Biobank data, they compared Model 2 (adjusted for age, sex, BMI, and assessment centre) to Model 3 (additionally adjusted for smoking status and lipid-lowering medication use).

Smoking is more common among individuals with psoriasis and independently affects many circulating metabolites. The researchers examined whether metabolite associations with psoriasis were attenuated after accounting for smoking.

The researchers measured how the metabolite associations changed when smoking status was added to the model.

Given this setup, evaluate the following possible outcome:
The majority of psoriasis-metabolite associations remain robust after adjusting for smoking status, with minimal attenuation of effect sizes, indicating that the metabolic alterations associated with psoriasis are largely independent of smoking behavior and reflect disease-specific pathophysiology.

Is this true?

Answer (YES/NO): NO